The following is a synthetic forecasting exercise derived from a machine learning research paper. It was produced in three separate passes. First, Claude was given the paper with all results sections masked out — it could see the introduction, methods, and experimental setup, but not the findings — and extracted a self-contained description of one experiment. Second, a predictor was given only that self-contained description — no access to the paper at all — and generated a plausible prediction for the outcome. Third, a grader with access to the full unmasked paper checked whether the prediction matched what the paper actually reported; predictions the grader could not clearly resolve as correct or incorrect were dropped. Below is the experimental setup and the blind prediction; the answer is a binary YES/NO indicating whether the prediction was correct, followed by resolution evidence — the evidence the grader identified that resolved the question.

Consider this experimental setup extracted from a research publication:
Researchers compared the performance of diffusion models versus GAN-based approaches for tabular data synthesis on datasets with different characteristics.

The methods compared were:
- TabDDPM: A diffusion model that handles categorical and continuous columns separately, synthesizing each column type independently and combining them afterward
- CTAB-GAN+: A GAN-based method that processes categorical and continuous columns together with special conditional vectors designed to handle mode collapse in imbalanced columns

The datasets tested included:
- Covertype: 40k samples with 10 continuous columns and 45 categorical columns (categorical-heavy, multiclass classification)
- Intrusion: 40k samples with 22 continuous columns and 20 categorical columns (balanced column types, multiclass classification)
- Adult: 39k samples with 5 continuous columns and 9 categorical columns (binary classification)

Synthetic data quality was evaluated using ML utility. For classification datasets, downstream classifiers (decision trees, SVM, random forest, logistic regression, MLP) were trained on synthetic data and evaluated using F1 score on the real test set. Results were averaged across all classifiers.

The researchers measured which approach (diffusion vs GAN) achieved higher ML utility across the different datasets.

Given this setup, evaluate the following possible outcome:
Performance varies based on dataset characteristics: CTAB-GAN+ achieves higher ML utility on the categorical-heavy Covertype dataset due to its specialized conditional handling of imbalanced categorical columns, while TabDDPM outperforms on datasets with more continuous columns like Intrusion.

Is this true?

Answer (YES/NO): NO